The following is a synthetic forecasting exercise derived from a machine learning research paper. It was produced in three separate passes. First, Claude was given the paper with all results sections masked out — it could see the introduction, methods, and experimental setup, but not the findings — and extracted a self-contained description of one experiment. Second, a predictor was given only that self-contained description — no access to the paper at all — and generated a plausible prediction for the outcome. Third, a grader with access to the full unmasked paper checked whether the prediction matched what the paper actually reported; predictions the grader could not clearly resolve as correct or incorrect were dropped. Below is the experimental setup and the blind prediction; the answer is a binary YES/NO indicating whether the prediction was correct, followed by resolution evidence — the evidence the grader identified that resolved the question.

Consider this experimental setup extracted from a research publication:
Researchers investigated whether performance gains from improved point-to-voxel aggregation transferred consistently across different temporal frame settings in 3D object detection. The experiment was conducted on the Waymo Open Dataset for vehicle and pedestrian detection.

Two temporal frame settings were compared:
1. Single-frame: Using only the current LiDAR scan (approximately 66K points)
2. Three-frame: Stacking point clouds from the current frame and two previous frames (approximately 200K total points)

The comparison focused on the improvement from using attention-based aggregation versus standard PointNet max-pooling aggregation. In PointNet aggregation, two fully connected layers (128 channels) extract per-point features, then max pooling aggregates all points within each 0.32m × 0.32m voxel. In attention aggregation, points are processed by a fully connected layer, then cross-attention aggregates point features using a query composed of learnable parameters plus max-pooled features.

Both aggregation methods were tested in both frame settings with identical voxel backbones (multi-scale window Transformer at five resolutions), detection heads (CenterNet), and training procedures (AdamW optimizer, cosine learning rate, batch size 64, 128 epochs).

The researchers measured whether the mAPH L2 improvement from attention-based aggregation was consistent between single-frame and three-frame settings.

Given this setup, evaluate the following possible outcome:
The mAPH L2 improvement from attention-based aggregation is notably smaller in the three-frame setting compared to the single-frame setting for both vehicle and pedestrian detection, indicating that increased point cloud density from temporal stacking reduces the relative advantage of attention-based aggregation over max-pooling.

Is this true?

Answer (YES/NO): YES